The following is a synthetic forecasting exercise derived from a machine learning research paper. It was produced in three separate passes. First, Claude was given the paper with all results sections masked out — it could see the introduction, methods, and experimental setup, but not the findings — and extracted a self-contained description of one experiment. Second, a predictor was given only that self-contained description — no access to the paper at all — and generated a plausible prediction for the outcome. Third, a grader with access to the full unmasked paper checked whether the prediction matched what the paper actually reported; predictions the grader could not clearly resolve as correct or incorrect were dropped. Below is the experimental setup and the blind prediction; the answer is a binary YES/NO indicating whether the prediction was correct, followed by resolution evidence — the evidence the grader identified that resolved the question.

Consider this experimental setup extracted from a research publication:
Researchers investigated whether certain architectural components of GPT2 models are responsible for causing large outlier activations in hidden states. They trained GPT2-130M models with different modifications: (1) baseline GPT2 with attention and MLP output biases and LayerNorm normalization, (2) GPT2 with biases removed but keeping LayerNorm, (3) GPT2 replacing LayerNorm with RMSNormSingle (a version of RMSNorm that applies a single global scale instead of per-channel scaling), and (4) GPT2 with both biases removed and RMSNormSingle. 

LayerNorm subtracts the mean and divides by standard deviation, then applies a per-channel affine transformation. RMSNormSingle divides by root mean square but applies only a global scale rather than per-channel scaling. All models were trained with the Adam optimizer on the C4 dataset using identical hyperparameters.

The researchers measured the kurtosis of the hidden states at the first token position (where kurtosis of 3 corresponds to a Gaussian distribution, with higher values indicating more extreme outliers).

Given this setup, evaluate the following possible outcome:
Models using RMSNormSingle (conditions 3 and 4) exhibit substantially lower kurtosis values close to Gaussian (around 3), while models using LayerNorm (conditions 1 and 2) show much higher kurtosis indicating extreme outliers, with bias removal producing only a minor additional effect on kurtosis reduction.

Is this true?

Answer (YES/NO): NO